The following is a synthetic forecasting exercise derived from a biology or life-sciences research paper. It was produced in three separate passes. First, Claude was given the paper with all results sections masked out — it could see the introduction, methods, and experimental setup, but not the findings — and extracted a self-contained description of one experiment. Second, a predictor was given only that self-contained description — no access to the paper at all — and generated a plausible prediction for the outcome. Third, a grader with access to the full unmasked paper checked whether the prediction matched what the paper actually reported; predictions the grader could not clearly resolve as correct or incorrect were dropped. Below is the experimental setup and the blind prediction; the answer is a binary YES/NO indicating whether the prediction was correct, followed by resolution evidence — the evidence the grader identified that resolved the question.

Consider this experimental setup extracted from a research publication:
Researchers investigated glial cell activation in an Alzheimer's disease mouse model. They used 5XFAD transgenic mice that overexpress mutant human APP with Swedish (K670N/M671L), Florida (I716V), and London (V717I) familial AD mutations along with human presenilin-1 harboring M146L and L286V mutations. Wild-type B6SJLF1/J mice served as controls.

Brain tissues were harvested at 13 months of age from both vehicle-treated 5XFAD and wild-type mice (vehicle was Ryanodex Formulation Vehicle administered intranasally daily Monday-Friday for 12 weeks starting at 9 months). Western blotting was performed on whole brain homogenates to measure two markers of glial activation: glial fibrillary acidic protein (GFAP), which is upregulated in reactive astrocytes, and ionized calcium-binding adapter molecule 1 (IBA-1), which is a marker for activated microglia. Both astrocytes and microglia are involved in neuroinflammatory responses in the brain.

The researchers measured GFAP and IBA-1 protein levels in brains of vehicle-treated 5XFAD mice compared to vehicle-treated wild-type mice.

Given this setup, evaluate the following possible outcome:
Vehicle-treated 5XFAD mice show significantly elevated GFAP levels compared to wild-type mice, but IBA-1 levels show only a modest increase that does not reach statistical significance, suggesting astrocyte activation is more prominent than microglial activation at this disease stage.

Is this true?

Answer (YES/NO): NO